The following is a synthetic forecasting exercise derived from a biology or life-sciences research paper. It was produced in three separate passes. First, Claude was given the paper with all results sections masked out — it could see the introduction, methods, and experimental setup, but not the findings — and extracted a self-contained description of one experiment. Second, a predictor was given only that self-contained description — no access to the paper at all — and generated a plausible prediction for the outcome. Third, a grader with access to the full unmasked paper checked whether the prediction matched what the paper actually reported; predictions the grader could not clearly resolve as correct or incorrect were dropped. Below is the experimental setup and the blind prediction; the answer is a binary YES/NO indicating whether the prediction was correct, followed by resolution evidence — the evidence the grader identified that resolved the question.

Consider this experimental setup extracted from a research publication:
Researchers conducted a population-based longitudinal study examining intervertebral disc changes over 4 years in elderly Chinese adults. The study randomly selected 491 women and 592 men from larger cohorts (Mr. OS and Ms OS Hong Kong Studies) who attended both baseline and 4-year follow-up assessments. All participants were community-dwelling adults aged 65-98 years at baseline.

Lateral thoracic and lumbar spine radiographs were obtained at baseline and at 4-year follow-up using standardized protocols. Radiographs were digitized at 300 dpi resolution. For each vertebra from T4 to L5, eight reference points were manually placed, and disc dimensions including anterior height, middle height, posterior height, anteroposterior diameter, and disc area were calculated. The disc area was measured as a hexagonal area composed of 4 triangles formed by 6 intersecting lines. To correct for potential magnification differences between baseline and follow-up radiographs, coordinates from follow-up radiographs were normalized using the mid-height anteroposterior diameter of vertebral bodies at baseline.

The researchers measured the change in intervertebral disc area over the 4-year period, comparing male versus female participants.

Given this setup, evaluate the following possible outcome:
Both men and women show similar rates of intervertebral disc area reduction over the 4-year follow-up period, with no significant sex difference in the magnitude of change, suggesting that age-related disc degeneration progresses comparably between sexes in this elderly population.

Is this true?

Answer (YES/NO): NO